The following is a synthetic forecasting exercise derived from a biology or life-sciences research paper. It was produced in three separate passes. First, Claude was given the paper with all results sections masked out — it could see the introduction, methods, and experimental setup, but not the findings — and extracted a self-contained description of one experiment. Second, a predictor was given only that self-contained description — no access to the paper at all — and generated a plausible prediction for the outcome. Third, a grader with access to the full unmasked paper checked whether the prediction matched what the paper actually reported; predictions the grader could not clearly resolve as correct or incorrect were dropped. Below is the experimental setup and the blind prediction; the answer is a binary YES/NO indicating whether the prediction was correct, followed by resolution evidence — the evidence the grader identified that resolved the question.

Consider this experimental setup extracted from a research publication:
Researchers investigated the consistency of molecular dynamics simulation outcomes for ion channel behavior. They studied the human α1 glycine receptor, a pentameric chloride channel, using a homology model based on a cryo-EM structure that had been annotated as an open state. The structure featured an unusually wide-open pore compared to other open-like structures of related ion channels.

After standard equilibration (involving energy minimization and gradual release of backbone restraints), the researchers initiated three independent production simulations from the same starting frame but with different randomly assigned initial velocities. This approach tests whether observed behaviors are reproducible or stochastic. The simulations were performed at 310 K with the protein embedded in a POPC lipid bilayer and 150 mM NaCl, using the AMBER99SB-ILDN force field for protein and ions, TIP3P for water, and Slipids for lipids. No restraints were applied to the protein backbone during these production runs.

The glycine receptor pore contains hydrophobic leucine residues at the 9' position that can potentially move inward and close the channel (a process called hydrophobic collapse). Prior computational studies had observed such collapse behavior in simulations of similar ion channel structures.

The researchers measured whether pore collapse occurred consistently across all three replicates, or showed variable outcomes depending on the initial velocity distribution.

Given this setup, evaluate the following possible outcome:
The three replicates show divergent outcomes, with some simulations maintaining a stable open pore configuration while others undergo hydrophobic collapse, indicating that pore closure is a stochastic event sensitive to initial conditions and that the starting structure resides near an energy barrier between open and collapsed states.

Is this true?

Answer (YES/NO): NO